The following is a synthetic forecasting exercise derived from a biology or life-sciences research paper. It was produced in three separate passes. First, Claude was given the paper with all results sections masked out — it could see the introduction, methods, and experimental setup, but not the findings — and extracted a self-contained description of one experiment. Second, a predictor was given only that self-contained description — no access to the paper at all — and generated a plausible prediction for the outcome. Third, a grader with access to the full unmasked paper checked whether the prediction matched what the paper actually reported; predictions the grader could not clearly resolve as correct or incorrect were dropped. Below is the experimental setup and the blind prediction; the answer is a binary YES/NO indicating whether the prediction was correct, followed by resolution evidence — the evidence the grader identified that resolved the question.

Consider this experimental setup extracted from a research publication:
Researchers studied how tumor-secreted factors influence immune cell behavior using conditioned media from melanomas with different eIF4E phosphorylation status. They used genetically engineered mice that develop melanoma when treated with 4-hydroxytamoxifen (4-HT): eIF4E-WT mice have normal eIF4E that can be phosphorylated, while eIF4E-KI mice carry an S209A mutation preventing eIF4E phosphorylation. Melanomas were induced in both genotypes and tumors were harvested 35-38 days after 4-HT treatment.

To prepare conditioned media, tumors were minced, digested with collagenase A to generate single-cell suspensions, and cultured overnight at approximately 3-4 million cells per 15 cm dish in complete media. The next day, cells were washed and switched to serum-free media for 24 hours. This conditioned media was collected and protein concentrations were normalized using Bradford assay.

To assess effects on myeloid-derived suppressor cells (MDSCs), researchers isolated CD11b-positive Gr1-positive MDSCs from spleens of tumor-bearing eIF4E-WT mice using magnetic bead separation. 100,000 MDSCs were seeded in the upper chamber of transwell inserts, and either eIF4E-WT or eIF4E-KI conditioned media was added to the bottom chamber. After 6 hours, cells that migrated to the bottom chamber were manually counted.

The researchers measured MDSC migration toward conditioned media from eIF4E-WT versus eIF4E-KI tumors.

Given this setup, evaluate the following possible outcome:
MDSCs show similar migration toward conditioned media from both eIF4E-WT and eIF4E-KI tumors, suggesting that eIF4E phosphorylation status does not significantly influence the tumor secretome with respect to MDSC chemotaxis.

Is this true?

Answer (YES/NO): NO